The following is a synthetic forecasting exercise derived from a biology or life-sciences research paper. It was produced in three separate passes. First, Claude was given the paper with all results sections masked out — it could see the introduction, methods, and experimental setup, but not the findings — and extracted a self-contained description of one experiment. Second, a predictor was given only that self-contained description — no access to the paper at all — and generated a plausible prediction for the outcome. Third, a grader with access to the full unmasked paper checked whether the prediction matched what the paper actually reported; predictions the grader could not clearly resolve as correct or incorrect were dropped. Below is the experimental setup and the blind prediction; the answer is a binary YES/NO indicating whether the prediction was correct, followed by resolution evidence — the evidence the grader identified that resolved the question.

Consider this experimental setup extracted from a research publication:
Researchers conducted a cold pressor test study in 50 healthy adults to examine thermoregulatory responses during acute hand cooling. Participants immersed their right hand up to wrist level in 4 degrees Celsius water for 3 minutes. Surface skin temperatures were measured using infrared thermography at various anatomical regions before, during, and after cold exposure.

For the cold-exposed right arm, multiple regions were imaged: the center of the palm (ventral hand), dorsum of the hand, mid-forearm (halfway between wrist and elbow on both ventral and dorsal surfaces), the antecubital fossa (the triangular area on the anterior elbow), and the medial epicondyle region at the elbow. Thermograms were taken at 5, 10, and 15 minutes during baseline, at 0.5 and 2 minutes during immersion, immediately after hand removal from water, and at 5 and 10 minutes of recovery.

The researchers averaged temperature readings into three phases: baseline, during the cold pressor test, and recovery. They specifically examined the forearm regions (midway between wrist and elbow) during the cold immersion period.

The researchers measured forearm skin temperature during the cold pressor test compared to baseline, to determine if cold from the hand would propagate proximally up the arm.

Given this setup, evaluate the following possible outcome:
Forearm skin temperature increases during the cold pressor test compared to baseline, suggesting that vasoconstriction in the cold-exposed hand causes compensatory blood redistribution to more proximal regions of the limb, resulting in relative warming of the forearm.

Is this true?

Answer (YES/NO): NO